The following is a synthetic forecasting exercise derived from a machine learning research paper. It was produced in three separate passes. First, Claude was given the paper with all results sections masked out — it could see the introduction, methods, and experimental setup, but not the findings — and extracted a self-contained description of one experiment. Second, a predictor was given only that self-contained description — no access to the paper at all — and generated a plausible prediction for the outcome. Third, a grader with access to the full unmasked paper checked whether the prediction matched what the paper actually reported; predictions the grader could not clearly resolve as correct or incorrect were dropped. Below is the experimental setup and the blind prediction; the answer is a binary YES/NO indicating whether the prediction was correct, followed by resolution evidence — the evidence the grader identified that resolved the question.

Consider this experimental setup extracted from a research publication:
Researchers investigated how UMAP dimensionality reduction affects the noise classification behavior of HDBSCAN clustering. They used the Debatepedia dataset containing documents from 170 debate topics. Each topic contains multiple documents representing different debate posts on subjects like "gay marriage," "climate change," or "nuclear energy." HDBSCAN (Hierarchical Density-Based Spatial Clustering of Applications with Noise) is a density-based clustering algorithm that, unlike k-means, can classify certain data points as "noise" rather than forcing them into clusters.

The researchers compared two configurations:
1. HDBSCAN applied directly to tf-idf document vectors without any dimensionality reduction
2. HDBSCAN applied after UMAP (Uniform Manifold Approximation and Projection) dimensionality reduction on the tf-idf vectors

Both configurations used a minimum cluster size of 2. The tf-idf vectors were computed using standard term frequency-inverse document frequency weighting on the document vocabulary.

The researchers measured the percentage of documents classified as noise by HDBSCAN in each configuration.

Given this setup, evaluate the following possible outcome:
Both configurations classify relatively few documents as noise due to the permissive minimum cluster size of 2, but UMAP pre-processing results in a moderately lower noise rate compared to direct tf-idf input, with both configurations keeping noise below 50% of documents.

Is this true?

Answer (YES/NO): NO